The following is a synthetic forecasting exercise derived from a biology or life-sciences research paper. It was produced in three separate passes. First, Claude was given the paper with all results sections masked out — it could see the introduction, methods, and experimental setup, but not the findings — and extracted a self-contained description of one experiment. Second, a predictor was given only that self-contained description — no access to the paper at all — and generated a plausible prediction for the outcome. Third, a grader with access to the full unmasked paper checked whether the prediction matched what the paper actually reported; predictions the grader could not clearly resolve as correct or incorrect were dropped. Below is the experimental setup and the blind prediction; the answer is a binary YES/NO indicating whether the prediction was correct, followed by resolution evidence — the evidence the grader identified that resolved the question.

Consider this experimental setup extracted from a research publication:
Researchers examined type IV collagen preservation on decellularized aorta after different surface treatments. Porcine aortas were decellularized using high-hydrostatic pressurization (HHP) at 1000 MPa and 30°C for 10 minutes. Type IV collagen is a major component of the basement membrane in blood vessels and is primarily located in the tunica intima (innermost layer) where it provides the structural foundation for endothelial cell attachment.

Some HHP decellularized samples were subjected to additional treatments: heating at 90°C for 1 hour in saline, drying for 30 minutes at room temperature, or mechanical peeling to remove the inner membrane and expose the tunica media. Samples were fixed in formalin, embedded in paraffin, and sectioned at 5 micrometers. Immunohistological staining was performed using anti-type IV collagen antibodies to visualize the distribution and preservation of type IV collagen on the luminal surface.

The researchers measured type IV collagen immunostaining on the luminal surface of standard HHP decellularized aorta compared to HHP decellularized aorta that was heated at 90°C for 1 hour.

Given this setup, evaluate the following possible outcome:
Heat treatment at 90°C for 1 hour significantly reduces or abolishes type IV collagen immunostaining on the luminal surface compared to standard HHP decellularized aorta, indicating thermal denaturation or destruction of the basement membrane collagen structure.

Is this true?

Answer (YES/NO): YES